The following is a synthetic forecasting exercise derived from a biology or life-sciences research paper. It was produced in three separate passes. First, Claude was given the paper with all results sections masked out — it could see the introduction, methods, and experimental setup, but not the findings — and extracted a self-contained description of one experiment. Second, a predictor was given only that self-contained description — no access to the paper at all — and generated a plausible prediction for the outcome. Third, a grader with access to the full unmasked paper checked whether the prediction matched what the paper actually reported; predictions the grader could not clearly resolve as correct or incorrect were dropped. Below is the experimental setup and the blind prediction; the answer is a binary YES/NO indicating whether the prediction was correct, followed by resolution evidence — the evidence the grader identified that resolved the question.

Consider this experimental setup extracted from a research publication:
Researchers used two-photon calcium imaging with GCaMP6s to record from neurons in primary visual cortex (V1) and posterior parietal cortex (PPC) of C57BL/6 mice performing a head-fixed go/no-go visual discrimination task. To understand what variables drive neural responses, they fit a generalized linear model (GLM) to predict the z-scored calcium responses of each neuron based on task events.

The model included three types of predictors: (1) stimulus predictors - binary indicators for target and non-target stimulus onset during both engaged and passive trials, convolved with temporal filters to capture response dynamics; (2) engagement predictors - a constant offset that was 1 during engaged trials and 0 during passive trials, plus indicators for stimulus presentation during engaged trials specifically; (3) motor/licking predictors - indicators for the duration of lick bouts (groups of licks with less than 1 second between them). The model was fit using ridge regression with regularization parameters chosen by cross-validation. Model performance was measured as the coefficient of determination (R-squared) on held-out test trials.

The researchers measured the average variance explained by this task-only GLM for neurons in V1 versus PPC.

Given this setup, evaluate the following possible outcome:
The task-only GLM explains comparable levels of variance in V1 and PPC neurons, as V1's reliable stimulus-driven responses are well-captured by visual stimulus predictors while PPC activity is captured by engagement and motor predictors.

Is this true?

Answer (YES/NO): NO